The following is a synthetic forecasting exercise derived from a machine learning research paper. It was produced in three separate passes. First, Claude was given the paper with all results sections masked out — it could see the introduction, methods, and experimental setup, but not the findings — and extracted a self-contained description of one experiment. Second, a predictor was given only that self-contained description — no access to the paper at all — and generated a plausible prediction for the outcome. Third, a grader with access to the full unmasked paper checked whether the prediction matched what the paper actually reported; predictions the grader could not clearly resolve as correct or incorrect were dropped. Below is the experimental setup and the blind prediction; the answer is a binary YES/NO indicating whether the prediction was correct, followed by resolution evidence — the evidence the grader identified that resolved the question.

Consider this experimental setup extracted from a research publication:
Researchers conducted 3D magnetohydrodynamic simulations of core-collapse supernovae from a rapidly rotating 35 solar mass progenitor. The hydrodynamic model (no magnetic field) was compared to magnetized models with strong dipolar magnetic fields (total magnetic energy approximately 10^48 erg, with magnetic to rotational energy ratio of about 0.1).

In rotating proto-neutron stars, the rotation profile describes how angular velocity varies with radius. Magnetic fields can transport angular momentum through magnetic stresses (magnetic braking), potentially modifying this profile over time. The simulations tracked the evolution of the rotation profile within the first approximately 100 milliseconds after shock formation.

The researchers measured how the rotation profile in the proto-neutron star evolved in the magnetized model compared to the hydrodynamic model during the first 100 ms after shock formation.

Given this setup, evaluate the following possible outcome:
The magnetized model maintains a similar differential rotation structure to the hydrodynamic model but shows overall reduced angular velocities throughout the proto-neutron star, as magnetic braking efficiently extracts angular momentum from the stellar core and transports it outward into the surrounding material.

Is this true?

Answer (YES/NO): NO